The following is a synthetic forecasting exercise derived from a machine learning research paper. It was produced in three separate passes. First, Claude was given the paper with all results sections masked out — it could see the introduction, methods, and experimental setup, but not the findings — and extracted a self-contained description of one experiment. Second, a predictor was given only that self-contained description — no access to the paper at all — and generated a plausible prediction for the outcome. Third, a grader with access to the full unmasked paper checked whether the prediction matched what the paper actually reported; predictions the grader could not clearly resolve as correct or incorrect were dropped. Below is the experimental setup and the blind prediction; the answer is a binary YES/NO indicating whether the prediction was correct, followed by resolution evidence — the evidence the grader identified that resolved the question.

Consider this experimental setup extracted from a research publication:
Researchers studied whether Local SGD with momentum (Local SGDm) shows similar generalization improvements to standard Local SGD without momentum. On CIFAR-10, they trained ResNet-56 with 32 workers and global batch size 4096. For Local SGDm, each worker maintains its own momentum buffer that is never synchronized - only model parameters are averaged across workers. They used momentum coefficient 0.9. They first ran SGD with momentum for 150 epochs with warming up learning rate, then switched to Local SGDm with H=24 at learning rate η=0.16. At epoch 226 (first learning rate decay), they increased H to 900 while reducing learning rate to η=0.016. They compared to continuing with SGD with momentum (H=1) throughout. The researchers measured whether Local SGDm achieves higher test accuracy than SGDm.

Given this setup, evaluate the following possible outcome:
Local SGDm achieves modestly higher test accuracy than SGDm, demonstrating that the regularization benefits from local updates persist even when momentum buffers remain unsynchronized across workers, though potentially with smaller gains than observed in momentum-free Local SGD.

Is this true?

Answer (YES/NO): YES